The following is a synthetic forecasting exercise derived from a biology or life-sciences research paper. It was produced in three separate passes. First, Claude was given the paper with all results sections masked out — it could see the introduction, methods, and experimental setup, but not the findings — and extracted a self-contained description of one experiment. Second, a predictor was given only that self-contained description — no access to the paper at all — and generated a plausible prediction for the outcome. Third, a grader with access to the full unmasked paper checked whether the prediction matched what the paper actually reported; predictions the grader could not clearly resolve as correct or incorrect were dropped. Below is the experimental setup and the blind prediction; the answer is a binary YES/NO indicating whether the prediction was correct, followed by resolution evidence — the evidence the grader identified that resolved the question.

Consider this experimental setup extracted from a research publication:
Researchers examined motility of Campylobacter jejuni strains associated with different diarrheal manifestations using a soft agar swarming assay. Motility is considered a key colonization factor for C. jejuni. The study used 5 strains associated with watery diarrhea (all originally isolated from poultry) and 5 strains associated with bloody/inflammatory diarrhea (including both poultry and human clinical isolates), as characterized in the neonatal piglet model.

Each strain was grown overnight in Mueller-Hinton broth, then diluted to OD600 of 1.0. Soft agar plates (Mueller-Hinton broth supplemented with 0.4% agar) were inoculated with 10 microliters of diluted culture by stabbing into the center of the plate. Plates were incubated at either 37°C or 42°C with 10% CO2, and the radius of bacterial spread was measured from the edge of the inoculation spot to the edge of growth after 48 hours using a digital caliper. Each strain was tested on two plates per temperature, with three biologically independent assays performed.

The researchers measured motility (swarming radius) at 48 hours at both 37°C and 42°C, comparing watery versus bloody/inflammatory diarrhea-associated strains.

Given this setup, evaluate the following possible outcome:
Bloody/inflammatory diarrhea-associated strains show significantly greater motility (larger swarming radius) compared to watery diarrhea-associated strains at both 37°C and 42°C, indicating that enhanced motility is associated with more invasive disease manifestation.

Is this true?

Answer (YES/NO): NO